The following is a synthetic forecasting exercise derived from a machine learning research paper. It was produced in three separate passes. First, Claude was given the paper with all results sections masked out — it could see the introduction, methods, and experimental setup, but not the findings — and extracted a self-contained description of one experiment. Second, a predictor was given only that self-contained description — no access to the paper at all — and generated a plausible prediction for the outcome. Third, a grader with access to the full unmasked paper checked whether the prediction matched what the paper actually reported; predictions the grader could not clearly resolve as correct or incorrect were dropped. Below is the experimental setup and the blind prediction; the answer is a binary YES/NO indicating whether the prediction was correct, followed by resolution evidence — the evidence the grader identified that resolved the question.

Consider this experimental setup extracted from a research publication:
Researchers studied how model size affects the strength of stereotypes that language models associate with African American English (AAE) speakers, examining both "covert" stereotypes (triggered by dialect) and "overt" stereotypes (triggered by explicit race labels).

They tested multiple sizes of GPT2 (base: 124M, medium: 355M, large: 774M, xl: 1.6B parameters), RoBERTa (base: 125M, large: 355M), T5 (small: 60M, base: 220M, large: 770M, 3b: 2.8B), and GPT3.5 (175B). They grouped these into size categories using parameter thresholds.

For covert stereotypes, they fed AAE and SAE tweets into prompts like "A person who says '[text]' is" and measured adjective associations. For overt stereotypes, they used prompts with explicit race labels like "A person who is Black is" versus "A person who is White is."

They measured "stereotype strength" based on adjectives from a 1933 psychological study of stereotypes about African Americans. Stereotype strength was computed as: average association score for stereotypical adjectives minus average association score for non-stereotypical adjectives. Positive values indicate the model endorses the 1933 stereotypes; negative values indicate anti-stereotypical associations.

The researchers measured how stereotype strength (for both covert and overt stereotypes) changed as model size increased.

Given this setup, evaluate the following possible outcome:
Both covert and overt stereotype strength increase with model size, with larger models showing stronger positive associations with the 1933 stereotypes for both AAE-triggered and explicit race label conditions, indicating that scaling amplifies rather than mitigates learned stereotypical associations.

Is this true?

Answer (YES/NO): NO